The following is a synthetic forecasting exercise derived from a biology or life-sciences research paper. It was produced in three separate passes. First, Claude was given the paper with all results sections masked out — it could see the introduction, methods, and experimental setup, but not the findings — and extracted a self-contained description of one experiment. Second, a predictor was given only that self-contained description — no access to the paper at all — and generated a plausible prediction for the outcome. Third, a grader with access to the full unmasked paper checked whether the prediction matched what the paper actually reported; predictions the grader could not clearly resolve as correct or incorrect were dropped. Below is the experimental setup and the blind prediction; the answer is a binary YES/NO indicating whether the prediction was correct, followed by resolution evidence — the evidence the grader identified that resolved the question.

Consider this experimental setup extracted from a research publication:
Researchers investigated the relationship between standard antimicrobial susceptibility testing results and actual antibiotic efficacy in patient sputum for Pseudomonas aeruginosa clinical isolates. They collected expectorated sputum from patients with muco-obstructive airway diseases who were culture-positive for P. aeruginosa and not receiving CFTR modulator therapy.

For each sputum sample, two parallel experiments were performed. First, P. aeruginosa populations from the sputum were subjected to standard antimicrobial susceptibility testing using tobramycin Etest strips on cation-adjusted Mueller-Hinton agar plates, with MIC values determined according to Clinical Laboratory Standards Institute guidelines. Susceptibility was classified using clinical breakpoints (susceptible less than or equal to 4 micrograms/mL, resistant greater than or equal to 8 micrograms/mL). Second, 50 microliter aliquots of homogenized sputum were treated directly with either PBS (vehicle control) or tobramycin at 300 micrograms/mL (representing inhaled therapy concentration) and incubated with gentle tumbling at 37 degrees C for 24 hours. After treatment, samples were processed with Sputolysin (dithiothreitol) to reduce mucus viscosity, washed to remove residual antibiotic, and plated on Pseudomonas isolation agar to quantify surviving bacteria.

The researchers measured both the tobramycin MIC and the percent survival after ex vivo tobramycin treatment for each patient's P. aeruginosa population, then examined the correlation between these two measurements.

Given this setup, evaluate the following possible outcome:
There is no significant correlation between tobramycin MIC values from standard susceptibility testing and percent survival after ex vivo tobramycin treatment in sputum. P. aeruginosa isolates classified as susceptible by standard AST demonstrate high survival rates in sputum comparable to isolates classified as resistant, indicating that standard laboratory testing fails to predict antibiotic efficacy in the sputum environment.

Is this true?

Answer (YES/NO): YES